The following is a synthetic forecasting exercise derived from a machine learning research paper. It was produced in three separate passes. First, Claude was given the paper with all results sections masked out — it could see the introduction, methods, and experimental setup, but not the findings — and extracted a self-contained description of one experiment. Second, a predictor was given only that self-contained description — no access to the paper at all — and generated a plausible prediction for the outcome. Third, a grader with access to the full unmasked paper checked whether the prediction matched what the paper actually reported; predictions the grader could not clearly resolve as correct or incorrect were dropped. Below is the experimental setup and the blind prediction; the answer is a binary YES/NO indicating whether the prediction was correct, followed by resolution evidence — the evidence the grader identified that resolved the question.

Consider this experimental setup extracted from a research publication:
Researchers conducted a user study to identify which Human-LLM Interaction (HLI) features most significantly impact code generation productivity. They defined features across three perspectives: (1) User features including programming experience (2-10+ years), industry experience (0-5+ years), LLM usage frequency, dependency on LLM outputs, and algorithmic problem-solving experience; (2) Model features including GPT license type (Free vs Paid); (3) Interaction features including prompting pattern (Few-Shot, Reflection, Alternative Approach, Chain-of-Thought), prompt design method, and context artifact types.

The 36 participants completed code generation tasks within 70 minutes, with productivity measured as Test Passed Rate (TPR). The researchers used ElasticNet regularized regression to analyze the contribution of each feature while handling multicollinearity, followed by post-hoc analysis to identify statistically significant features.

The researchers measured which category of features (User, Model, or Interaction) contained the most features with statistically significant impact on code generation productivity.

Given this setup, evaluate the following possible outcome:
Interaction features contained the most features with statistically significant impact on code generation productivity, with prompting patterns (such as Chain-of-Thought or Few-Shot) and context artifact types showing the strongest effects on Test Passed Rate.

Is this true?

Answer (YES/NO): NO